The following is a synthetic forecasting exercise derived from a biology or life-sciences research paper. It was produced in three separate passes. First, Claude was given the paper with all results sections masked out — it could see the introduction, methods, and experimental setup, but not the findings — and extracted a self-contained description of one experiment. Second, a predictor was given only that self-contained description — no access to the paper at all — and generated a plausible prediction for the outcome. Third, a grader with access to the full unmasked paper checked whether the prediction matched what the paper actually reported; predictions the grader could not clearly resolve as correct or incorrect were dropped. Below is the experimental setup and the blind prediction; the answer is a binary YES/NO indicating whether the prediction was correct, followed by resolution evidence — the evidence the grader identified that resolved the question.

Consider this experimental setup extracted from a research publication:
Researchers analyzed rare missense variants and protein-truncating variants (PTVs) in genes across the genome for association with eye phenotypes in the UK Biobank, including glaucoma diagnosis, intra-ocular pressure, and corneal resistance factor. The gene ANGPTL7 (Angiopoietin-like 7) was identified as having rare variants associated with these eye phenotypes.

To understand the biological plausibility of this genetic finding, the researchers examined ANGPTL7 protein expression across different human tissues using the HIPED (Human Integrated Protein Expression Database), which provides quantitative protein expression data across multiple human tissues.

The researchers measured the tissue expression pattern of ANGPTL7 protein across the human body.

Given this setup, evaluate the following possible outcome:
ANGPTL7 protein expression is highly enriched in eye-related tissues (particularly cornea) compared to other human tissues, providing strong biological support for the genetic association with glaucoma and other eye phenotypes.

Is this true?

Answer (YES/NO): NO